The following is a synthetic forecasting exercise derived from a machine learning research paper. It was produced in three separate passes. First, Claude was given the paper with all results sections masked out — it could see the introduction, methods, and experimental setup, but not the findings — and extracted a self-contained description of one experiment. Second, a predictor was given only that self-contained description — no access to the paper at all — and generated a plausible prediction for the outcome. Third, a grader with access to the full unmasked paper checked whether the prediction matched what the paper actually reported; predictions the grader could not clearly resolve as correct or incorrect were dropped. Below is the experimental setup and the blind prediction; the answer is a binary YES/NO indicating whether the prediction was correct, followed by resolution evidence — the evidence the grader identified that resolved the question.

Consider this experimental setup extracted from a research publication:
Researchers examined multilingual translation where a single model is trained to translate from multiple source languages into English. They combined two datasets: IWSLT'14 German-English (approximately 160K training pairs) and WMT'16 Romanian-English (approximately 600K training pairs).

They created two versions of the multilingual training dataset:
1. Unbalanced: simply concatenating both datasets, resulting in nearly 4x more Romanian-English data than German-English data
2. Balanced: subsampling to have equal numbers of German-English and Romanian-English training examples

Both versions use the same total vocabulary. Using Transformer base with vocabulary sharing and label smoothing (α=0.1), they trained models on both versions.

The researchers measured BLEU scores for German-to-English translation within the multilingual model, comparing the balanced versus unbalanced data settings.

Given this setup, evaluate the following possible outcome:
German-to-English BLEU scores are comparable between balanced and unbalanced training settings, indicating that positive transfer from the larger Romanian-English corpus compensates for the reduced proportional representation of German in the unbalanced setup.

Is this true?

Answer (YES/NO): NO